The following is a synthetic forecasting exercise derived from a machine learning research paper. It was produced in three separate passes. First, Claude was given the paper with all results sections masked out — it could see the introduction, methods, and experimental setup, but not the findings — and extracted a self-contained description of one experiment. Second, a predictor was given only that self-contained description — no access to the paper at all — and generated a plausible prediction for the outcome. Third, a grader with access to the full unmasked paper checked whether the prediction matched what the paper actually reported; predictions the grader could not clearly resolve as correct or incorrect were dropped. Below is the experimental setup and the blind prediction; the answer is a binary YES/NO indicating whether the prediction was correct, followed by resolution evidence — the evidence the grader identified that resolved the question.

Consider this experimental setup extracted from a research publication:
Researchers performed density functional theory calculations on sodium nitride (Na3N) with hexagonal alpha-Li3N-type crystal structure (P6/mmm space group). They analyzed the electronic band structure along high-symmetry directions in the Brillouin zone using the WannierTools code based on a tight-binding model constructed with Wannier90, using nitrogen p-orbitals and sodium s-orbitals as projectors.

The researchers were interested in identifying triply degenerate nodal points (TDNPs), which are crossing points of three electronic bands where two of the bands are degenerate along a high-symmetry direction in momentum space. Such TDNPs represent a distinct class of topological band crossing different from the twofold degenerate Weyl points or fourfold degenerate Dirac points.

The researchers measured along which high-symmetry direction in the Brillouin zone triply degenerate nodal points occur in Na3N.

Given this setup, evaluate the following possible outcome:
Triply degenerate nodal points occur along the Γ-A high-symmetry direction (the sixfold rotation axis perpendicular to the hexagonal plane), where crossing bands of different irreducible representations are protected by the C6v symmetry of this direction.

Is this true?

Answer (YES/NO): YES